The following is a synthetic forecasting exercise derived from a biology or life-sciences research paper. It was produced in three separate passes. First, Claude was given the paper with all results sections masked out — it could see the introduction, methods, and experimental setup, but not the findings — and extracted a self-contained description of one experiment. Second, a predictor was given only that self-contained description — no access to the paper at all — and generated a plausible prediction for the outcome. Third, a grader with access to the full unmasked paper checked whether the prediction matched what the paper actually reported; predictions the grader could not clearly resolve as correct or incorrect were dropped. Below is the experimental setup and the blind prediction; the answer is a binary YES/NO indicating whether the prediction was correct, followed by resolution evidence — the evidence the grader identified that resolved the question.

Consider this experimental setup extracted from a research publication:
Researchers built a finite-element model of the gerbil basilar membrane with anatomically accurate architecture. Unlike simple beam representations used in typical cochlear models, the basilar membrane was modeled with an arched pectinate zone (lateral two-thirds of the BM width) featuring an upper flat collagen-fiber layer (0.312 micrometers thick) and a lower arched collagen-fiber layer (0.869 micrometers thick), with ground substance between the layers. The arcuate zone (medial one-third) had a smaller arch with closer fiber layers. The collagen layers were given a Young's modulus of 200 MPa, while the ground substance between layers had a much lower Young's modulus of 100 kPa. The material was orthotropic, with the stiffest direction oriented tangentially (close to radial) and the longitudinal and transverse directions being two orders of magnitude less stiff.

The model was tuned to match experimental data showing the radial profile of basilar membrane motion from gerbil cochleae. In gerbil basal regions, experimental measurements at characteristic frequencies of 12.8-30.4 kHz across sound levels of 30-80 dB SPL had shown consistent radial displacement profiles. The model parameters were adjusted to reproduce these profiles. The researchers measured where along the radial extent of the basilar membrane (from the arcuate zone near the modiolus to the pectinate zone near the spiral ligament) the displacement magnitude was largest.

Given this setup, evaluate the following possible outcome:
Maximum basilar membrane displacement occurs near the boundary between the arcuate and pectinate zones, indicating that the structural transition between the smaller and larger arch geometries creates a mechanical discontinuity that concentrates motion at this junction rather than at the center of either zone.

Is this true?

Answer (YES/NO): YES